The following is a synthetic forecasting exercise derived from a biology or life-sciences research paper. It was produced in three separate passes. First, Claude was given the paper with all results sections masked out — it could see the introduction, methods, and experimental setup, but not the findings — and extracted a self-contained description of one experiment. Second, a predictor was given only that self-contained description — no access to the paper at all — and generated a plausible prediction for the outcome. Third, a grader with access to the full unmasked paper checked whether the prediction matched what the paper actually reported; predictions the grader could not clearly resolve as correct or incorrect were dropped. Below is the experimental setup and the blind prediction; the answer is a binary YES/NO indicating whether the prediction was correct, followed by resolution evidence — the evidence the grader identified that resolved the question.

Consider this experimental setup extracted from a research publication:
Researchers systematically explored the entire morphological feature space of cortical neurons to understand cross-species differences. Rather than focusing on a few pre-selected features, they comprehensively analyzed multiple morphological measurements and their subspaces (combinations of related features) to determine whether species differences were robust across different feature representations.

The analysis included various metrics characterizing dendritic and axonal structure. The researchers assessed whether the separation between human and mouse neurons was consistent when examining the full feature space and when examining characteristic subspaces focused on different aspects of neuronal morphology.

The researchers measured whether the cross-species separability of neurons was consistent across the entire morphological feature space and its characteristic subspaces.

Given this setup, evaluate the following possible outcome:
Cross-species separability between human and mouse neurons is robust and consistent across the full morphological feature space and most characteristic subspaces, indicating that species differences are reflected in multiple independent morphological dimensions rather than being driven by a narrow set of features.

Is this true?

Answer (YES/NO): YES